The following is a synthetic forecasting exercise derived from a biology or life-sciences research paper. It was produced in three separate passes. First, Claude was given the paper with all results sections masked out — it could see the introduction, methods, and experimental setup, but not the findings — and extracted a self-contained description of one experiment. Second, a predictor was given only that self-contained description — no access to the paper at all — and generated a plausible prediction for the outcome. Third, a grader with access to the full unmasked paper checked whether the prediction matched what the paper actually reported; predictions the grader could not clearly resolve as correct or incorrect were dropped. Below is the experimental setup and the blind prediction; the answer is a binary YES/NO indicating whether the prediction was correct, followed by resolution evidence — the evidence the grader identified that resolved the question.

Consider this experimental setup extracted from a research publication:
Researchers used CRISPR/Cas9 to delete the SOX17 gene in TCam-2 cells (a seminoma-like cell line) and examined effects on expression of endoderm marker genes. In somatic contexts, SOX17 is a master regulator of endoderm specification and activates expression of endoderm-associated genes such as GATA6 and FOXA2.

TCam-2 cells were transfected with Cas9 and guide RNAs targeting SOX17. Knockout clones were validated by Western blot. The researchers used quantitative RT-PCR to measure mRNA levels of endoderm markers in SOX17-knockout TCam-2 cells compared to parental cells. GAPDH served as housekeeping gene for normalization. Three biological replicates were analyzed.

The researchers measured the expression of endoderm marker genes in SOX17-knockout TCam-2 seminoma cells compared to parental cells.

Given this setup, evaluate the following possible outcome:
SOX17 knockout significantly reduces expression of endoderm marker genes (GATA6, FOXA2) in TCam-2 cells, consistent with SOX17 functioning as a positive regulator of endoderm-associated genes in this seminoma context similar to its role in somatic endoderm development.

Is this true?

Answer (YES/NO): NO